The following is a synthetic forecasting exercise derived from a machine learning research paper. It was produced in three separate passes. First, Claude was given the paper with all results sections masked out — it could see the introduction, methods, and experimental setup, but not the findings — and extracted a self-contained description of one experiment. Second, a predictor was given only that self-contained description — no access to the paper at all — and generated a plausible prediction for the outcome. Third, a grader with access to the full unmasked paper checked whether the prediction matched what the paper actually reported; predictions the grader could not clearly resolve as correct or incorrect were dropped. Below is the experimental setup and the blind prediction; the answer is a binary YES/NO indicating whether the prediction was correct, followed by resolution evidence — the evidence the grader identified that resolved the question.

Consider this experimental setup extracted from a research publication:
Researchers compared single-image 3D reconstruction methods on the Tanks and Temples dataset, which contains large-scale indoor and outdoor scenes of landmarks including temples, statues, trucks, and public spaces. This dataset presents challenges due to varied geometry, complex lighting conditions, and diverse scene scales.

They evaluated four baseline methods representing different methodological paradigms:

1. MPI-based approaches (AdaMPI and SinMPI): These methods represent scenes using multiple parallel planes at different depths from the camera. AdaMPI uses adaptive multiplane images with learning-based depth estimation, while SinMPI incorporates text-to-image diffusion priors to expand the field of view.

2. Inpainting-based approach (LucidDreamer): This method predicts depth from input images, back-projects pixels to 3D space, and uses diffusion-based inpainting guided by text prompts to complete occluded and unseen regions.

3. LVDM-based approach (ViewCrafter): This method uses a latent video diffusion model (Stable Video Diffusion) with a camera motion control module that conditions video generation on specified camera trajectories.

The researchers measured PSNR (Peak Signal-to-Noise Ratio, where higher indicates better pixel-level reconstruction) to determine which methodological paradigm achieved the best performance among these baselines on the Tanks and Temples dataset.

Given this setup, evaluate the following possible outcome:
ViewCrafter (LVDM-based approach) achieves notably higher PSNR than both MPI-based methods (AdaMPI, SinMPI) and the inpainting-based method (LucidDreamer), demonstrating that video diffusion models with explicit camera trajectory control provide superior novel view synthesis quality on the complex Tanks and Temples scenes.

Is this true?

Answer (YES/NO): NO